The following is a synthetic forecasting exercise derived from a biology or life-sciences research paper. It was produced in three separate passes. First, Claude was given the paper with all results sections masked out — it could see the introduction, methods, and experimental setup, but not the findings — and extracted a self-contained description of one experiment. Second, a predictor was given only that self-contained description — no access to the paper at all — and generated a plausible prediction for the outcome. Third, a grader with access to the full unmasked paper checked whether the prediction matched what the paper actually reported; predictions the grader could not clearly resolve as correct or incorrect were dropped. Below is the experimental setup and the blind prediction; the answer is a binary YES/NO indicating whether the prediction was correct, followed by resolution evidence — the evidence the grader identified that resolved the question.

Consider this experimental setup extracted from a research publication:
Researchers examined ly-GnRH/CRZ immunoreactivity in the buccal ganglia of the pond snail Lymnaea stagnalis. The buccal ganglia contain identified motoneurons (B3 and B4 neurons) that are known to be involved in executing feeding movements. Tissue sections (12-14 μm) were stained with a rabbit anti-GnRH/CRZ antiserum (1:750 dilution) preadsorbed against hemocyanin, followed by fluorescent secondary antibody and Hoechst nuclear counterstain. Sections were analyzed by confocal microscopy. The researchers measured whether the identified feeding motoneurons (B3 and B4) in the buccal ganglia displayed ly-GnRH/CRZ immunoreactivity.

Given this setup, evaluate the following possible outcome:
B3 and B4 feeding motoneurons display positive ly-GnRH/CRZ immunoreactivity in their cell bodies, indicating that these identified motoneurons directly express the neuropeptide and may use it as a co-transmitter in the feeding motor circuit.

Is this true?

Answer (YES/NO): YES